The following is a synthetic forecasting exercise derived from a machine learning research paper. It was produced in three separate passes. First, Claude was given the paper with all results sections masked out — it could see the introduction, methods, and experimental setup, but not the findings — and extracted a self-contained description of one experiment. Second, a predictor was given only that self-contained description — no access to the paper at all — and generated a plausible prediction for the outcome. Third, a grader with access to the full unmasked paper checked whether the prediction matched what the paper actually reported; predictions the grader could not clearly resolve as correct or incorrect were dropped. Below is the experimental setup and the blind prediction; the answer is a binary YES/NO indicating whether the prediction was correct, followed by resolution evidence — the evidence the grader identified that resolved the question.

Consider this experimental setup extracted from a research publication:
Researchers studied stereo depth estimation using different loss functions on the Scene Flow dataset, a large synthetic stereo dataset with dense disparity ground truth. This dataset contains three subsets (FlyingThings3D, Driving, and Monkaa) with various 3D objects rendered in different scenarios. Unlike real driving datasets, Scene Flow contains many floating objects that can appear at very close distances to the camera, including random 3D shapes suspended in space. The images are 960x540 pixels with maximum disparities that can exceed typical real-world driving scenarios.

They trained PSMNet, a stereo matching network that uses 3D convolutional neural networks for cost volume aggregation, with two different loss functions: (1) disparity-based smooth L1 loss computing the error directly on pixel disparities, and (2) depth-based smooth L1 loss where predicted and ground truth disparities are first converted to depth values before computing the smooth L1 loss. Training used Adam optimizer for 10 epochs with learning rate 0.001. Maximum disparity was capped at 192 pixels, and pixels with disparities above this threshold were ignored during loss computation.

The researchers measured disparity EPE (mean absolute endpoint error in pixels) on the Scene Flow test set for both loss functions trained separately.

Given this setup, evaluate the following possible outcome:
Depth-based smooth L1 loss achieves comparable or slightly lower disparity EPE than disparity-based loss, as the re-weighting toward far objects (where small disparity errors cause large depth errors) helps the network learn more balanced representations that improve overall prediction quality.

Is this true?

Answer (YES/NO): NO